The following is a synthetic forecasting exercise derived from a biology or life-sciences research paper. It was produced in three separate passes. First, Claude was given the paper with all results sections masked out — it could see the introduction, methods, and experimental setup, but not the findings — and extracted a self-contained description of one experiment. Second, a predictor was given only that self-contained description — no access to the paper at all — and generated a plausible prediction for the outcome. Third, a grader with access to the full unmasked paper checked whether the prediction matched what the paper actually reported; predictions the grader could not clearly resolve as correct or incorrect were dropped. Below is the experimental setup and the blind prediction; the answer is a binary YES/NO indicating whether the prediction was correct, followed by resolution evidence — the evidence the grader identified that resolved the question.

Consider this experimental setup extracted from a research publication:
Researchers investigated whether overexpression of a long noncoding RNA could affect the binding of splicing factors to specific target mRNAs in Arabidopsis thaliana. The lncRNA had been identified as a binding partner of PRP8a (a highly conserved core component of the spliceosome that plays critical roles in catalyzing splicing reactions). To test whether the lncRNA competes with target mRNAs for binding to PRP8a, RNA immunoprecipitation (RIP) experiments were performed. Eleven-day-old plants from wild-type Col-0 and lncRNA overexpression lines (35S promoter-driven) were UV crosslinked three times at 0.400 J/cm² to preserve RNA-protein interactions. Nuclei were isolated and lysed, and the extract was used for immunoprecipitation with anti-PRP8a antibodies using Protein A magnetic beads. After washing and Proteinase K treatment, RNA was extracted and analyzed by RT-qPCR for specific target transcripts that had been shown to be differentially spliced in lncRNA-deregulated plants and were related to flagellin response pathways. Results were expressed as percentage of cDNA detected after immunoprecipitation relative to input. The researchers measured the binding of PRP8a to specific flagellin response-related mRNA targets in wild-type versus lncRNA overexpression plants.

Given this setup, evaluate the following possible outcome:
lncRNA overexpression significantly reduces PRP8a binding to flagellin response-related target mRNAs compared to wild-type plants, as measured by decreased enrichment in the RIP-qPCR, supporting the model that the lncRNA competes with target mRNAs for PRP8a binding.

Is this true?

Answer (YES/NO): YES